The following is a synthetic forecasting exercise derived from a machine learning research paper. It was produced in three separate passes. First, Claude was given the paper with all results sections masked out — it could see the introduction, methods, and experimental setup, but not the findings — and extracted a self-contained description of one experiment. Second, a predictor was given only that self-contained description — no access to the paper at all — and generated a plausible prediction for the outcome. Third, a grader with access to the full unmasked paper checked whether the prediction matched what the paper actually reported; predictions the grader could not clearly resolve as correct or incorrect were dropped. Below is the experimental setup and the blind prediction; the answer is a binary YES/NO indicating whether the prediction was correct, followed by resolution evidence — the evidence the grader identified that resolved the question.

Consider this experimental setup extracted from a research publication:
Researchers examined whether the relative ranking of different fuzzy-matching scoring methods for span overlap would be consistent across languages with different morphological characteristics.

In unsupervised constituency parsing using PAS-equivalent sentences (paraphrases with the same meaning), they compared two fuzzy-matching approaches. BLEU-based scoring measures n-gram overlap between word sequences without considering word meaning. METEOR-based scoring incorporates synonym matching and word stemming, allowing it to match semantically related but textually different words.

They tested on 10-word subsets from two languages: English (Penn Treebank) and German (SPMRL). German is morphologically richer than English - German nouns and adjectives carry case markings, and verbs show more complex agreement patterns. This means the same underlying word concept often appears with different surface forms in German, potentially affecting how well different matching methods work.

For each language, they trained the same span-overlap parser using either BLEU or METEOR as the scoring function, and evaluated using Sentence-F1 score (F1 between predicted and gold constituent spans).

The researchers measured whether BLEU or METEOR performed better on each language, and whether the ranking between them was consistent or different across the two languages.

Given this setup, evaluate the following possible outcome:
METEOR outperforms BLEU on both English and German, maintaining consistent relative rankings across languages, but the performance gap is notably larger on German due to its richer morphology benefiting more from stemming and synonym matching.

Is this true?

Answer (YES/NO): NO